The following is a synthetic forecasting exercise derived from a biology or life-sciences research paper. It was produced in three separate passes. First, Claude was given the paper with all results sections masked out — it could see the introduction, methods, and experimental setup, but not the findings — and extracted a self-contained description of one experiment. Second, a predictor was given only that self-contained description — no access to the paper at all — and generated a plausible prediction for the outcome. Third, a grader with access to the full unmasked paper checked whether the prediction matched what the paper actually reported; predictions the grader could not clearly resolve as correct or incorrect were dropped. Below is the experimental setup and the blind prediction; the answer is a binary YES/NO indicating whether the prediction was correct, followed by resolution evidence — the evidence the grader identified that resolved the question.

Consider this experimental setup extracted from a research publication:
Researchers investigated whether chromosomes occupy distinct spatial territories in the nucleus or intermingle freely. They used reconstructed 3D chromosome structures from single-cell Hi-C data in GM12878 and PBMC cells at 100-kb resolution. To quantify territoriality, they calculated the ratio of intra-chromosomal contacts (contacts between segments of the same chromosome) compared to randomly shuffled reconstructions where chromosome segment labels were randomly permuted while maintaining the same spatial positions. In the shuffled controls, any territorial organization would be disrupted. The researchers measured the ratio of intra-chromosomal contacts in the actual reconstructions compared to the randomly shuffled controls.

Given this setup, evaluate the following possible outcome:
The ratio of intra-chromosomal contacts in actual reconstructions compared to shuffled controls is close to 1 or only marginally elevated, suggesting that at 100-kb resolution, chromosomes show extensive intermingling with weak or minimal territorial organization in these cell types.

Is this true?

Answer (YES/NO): NO